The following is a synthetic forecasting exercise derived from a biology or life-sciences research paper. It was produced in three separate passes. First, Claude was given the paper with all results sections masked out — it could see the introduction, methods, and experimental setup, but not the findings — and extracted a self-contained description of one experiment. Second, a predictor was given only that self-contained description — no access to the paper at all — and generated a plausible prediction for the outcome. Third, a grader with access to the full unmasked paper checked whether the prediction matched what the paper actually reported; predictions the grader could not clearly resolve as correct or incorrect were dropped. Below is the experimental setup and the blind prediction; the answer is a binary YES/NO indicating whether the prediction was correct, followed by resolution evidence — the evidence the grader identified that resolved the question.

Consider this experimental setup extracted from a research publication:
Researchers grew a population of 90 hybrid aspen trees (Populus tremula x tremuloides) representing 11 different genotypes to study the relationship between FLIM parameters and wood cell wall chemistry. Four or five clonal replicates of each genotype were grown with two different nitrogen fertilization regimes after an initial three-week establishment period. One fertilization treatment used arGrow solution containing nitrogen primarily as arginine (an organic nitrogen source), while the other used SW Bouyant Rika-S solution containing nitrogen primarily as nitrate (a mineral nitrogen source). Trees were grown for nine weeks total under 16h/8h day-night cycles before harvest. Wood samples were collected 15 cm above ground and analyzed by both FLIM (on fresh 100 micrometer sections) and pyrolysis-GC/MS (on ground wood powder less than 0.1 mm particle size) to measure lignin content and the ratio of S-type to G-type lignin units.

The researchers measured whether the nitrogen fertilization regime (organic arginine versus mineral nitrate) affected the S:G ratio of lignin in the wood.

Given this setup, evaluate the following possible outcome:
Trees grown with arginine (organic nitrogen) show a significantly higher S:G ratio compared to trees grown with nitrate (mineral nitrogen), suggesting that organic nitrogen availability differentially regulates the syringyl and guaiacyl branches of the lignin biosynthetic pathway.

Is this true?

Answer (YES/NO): NO